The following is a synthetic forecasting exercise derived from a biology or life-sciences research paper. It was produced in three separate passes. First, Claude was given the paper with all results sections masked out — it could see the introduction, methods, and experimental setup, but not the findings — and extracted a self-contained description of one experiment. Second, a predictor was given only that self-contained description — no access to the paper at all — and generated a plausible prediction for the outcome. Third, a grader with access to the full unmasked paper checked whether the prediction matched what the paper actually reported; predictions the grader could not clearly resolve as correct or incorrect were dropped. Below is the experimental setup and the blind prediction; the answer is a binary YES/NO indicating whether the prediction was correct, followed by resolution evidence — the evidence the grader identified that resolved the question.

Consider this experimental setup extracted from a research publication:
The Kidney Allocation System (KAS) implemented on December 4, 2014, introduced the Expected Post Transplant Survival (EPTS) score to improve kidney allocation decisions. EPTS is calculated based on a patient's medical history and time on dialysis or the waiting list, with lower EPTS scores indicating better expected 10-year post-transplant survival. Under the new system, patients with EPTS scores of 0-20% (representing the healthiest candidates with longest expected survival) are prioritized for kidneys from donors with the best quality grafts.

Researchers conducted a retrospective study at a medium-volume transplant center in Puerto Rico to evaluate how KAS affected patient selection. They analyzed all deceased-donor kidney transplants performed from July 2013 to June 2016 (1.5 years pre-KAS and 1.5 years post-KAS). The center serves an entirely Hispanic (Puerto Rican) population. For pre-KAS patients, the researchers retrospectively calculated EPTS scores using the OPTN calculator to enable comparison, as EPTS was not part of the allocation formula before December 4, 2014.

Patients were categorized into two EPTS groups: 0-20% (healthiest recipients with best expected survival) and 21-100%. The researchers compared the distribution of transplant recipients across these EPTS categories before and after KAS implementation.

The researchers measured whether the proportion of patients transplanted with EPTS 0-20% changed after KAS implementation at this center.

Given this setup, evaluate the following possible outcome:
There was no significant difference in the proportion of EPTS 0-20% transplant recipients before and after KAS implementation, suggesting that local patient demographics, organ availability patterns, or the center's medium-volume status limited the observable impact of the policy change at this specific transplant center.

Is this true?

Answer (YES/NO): NO